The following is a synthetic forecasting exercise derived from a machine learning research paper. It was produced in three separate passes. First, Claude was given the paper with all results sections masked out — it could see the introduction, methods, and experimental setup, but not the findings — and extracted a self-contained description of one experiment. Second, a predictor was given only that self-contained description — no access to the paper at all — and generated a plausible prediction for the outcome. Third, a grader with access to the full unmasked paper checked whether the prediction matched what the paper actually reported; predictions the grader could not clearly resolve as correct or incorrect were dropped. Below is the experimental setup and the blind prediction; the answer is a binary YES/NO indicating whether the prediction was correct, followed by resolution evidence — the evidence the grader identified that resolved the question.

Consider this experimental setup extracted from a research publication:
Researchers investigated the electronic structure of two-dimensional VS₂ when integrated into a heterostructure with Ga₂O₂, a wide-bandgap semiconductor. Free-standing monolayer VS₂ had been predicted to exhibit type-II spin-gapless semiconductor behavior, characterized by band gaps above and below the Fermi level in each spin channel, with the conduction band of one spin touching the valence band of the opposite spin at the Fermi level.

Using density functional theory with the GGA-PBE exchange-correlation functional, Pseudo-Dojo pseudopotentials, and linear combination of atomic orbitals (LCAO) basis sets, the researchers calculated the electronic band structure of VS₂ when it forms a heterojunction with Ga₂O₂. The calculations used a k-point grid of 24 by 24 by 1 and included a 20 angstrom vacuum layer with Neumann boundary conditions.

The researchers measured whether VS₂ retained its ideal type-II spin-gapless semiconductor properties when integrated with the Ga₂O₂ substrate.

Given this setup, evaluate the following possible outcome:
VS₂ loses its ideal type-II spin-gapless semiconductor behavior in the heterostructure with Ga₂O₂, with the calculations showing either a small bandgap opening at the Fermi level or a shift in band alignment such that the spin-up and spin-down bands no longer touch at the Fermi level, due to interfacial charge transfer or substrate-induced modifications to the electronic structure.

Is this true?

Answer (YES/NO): NO